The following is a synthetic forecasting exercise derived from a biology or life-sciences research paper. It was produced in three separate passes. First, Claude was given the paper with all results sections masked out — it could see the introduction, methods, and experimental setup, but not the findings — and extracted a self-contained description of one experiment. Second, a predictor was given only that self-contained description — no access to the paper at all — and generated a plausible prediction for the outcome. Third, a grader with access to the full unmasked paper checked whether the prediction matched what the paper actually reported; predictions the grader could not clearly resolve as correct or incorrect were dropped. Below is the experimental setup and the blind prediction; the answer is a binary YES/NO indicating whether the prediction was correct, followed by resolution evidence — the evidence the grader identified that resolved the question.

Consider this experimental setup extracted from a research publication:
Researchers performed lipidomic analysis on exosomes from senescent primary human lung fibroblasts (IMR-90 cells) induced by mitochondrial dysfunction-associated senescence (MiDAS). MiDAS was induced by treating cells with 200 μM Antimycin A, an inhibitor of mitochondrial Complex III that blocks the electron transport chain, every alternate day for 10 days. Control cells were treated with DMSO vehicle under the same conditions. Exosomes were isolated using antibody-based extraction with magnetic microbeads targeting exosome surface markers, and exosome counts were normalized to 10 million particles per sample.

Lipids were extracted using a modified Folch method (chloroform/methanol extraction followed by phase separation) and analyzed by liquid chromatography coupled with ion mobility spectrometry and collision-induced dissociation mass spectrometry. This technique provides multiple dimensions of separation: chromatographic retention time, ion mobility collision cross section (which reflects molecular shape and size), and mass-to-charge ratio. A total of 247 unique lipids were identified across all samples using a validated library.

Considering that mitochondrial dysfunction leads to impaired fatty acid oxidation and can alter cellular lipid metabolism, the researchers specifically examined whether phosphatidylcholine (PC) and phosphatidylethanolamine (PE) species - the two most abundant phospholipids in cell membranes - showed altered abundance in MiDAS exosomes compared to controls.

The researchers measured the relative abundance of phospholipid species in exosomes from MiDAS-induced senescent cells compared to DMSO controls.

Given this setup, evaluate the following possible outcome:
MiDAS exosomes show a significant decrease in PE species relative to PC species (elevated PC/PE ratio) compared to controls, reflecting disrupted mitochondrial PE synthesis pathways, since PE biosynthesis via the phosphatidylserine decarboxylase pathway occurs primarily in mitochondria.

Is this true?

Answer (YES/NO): NO